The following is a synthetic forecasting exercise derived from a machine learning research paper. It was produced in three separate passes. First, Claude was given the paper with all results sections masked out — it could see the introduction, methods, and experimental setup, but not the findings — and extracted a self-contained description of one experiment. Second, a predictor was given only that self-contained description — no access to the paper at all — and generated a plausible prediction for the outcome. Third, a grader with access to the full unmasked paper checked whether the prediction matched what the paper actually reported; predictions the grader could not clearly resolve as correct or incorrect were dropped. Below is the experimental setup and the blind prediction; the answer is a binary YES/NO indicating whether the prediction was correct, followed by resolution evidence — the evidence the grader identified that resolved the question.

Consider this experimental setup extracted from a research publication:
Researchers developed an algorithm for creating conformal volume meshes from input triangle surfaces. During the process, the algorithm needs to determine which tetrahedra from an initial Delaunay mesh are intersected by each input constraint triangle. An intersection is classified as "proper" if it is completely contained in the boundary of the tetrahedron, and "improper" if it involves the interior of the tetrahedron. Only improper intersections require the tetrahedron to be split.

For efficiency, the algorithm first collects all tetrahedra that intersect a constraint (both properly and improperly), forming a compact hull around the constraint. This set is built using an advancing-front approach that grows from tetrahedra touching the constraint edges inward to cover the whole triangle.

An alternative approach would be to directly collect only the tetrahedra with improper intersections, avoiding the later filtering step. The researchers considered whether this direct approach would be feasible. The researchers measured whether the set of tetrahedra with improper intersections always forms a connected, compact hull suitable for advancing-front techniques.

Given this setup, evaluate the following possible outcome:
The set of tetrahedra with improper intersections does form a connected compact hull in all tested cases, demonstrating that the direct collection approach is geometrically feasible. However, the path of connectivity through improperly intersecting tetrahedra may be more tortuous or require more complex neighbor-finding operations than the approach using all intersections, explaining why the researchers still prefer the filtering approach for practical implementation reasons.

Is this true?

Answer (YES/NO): NO